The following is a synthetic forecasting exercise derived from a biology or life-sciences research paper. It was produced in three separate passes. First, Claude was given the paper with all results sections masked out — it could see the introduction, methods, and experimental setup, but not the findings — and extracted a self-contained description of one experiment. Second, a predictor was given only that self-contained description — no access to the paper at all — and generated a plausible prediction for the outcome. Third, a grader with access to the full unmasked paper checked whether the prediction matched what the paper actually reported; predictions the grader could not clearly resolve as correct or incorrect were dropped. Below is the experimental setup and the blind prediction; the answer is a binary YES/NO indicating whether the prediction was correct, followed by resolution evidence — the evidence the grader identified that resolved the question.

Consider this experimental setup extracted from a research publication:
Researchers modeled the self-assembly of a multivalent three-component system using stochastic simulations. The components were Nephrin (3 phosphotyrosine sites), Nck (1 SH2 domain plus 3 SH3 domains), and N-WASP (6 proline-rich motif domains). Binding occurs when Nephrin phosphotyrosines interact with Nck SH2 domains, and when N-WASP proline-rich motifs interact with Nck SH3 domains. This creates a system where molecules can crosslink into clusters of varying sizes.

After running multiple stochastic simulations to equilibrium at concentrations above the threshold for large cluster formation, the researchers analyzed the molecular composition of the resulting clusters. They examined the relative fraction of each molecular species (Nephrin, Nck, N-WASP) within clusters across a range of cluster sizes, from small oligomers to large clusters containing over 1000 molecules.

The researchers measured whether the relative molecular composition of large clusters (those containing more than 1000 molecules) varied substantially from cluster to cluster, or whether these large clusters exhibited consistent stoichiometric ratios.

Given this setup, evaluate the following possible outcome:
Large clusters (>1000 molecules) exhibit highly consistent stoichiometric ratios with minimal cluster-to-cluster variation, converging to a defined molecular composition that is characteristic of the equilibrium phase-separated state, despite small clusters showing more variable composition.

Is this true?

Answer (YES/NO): YES